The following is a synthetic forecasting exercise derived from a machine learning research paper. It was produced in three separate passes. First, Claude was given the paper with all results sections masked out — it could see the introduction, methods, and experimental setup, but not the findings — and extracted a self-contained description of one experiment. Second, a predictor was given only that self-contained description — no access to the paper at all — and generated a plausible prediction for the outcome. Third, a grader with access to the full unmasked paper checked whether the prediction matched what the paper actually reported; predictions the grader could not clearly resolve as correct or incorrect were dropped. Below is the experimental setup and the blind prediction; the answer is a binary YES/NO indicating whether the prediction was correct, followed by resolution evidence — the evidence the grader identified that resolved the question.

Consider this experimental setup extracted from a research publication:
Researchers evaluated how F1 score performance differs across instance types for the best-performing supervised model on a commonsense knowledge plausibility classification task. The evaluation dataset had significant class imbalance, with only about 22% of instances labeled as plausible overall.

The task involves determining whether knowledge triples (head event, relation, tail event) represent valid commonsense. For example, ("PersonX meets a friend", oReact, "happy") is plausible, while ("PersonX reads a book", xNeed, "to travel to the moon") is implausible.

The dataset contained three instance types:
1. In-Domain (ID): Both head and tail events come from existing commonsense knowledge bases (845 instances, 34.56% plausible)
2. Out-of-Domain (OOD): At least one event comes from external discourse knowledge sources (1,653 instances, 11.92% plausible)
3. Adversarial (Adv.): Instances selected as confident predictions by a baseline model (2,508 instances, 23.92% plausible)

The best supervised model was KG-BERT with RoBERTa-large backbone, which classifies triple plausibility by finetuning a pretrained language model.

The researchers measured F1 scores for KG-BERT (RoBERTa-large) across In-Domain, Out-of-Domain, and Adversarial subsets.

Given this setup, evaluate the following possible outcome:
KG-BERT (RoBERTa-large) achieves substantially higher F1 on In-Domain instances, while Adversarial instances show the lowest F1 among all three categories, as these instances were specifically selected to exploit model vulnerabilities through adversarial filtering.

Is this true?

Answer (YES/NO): NO